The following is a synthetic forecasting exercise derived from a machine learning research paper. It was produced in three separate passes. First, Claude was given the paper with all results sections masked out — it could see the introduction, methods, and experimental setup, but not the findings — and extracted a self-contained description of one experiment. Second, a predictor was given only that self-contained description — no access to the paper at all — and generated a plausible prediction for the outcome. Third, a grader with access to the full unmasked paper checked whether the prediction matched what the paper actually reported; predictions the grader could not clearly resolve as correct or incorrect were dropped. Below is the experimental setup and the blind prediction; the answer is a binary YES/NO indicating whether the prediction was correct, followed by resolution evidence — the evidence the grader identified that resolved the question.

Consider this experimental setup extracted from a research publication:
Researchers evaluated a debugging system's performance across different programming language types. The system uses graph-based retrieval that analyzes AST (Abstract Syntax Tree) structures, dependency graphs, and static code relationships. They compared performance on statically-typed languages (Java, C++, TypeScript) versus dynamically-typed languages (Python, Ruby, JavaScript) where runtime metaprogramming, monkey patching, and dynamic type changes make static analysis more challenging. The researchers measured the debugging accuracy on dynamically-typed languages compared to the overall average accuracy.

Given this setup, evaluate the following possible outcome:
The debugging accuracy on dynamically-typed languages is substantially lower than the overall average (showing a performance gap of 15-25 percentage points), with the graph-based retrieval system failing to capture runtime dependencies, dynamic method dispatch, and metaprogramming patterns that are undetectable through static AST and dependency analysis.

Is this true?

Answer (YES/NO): YES